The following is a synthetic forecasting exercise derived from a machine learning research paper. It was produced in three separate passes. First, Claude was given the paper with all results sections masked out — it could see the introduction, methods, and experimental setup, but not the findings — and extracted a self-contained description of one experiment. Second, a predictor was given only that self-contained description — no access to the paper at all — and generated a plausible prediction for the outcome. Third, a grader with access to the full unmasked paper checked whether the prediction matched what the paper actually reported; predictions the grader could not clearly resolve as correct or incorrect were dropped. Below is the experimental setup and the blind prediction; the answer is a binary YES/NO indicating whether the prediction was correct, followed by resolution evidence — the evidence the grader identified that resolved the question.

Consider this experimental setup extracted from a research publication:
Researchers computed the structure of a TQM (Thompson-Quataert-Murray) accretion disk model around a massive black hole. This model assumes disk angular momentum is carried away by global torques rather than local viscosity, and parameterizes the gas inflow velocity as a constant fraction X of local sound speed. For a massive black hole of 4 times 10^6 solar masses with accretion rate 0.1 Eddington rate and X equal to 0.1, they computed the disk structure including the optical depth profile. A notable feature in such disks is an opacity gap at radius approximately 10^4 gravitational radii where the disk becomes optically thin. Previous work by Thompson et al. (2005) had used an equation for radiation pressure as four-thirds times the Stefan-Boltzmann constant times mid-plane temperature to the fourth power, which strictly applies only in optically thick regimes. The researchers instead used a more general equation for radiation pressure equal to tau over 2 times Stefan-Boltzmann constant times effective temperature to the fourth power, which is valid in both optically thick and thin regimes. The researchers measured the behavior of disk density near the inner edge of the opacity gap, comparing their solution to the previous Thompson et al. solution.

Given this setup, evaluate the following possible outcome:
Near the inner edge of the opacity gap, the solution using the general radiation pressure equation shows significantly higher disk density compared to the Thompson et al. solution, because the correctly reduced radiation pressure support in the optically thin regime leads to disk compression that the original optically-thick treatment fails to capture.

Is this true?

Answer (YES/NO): NO